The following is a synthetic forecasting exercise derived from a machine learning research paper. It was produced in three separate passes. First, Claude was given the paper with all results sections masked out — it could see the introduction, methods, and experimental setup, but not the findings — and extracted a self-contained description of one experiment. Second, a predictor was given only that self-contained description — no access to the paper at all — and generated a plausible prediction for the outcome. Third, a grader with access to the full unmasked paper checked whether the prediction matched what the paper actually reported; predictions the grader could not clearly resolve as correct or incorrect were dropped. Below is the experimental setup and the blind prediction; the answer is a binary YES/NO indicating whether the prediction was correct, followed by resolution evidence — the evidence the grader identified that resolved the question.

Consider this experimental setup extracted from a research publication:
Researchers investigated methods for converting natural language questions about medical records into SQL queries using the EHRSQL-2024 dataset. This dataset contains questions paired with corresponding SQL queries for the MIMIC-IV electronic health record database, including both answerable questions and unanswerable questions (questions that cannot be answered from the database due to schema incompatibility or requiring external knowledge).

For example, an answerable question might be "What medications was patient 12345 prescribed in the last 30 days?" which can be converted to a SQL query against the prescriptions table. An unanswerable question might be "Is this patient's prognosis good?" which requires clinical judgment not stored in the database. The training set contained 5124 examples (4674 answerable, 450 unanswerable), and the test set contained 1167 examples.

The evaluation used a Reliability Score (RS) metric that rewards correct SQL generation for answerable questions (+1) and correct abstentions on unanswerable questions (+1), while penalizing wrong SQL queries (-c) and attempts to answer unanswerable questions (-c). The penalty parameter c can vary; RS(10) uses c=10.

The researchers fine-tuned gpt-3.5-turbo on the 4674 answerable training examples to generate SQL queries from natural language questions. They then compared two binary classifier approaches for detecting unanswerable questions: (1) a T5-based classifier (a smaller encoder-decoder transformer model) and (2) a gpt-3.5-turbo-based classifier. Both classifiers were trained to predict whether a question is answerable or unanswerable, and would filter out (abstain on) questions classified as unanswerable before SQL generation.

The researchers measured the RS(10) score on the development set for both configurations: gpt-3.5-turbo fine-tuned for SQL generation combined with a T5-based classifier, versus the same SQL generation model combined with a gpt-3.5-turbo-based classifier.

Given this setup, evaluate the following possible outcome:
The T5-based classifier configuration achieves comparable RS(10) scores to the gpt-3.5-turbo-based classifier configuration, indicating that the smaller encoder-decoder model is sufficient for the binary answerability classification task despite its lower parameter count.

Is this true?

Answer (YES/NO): NO